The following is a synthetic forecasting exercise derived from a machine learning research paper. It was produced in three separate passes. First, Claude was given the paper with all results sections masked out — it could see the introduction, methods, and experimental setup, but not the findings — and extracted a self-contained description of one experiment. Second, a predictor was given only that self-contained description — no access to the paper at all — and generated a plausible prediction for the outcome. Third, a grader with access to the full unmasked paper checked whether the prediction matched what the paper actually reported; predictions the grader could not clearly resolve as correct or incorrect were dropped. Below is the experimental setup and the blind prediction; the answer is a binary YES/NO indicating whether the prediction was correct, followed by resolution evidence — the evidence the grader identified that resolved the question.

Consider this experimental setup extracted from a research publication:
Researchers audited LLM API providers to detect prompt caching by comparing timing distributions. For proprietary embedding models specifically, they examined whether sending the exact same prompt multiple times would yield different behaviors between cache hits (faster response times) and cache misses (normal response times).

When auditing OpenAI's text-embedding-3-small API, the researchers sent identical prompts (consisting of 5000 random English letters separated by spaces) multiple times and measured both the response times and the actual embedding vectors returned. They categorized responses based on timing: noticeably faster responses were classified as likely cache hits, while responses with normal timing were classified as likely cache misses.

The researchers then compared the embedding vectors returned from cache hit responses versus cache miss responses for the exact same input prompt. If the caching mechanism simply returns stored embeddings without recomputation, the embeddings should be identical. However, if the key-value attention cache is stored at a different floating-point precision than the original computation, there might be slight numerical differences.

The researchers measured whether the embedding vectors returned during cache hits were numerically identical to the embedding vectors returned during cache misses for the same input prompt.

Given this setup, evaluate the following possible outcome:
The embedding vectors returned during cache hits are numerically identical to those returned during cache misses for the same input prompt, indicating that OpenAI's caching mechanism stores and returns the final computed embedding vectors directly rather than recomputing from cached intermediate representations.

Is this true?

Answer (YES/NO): NO